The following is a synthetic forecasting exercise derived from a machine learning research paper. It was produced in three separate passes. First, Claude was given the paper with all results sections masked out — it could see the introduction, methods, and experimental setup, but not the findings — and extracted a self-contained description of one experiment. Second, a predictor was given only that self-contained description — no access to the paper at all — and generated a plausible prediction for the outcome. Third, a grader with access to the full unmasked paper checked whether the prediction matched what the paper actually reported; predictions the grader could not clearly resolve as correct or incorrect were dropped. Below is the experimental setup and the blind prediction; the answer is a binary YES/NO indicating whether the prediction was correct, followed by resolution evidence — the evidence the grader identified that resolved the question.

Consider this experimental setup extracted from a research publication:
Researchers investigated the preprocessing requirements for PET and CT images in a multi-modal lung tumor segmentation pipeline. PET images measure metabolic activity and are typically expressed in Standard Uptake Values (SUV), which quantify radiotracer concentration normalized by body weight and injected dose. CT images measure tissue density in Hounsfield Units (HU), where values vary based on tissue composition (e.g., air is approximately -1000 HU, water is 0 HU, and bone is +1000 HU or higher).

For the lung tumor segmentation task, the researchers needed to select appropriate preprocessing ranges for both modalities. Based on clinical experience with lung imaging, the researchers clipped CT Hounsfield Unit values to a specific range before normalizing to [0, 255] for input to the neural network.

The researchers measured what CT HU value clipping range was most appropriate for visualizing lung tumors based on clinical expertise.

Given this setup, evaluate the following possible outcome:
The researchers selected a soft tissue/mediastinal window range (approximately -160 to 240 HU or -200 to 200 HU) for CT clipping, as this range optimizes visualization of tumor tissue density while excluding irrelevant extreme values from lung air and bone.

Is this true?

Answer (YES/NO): NO